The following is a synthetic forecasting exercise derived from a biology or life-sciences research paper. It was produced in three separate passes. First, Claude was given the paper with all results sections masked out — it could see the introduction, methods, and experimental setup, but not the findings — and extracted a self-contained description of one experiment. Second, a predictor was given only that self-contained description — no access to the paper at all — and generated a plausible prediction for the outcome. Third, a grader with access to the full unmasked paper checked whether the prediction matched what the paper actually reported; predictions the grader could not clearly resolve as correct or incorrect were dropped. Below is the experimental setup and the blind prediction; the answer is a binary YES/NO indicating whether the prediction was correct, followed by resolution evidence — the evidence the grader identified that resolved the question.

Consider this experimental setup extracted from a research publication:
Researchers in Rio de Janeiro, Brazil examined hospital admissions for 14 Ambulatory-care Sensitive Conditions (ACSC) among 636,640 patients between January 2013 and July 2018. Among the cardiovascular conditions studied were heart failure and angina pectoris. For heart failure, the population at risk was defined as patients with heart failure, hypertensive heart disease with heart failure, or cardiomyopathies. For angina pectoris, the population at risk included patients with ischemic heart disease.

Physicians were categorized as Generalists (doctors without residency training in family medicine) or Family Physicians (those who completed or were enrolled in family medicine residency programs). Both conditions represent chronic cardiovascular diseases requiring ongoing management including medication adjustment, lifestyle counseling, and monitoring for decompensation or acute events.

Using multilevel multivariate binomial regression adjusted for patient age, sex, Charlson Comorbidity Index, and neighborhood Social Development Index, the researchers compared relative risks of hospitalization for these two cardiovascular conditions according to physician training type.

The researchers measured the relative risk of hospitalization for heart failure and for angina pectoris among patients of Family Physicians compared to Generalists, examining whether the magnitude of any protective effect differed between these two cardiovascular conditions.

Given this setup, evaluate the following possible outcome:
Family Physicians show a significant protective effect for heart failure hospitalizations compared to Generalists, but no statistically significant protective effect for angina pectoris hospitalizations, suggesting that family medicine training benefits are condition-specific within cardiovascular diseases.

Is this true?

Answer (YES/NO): NO